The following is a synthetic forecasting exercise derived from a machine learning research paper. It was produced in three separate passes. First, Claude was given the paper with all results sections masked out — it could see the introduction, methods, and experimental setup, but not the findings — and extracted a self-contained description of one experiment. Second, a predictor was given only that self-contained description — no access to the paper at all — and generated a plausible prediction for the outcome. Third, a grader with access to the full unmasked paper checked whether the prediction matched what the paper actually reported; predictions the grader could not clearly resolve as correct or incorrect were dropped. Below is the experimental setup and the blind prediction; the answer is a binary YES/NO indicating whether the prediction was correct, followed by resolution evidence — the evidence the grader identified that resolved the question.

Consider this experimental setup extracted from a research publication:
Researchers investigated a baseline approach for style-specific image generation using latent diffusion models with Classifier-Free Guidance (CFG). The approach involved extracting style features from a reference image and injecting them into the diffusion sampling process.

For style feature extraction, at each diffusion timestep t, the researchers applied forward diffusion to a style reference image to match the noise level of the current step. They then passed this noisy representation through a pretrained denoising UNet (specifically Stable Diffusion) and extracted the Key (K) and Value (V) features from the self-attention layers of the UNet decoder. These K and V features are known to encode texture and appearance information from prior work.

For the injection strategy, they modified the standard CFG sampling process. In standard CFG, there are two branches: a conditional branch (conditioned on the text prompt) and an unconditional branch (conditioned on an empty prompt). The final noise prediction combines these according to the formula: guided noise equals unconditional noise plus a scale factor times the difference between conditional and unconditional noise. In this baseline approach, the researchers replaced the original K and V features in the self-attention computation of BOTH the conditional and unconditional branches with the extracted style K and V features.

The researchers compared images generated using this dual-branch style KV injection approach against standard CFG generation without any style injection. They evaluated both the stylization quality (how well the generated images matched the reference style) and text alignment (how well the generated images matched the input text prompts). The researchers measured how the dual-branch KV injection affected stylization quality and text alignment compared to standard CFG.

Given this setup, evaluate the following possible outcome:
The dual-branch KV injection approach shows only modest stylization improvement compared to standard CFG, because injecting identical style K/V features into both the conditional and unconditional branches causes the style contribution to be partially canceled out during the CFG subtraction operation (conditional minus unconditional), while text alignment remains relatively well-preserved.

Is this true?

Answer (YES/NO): NO